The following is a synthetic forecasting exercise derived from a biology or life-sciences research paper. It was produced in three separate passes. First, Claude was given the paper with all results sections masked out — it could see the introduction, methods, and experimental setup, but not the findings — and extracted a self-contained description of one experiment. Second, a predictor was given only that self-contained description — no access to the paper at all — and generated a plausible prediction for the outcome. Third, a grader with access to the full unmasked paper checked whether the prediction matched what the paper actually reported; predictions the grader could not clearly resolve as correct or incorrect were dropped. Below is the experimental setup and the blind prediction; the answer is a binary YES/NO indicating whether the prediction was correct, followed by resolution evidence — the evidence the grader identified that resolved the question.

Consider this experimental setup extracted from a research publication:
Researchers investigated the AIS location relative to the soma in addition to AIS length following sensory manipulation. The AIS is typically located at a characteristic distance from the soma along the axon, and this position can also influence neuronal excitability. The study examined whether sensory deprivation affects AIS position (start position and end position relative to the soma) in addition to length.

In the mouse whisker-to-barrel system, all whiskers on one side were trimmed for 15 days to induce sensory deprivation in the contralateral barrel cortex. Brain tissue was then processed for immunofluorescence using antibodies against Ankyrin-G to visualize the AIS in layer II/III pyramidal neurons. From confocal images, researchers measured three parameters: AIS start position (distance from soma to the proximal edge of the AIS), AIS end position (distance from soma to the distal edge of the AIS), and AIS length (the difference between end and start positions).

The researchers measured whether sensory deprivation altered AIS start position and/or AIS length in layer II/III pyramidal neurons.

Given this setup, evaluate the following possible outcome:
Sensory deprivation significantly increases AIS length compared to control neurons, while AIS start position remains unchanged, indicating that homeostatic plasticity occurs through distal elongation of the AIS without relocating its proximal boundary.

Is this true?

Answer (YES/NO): YES